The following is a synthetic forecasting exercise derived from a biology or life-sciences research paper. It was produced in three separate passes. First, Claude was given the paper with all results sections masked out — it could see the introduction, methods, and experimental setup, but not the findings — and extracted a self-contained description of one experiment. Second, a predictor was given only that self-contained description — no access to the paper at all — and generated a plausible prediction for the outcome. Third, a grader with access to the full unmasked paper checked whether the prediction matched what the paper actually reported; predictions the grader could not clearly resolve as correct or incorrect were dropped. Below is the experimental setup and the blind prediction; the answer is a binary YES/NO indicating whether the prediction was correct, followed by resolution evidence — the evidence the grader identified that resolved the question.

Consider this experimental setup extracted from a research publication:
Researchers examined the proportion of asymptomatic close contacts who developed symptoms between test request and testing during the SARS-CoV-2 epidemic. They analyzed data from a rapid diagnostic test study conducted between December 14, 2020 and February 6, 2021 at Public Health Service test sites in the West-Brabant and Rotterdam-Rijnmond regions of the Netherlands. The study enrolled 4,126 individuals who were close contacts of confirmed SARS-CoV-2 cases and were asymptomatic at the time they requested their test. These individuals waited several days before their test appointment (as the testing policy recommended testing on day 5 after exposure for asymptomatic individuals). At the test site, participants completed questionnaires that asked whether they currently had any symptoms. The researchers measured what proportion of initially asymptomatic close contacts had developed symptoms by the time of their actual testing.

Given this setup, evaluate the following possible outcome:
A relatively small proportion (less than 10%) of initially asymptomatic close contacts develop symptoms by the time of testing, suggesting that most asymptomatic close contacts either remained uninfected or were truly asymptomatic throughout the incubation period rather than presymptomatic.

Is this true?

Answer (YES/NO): YES